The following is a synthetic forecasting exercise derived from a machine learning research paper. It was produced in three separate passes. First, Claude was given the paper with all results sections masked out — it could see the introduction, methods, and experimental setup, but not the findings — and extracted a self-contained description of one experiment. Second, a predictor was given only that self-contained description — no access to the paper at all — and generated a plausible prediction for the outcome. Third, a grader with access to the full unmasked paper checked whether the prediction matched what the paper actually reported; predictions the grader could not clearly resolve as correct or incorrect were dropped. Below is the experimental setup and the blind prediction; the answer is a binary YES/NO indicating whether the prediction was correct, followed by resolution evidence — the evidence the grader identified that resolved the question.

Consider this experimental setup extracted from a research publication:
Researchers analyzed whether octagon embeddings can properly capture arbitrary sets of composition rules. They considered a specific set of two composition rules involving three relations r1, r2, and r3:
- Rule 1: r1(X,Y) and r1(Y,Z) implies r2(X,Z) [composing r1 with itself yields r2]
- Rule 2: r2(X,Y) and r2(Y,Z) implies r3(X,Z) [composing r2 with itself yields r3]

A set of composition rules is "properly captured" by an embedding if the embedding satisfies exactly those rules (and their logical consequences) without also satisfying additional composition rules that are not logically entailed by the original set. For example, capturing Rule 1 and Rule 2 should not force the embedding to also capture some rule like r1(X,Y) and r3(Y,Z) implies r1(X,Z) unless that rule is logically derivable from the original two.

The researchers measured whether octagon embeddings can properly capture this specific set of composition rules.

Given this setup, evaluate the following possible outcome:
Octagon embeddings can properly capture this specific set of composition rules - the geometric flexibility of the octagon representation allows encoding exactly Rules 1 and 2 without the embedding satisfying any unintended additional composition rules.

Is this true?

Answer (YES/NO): NO